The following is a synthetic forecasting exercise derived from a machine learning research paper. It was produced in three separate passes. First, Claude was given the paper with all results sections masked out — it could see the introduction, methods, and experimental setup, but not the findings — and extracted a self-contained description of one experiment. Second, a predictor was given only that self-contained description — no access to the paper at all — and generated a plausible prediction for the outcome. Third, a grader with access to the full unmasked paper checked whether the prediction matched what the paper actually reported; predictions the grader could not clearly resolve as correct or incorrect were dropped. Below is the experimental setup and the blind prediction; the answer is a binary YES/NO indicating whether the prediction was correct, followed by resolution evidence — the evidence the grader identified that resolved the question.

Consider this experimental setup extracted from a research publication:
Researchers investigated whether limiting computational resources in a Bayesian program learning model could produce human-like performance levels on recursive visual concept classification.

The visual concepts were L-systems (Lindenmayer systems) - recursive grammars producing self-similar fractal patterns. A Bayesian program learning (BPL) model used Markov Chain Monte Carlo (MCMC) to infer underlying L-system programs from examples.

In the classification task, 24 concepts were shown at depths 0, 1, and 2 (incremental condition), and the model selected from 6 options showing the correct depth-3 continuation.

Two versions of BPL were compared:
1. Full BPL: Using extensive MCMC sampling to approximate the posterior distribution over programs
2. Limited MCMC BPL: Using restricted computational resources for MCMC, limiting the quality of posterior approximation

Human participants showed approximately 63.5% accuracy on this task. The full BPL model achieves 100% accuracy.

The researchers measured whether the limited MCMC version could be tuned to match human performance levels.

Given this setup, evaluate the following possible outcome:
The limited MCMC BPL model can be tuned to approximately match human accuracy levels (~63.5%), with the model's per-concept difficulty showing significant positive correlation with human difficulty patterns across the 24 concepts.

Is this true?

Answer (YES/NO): YES